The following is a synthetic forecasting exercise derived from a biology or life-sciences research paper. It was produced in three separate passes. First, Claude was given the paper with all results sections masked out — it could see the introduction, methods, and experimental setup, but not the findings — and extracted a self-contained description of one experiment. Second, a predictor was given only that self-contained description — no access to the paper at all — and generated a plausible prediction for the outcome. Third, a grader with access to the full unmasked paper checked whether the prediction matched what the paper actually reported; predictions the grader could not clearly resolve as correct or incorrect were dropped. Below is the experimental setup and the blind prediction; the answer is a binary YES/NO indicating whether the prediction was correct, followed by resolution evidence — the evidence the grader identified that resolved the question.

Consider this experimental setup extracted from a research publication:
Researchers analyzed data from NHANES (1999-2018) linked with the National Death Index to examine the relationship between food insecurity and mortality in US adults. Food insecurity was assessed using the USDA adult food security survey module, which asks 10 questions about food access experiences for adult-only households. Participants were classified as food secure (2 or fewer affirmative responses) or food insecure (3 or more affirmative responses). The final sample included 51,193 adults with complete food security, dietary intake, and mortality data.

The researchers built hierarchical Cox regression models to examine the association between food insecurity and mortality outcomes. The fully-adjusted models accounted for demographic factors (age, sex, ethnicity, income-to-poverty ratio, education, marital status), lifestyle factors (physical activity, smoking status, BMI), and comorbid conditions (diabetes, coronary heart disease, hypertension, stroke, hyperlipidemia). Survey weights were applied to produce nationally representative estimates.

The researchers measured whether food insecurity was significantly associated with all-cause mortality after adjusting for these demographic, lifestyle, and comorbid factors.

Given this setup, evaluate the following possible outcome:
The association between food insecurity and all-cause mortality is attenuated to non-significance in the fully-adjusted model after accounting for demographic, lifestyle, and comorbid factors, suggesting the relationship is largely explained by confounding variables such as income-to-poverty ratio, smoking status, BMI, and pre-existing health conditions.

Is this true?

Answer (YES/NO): NO